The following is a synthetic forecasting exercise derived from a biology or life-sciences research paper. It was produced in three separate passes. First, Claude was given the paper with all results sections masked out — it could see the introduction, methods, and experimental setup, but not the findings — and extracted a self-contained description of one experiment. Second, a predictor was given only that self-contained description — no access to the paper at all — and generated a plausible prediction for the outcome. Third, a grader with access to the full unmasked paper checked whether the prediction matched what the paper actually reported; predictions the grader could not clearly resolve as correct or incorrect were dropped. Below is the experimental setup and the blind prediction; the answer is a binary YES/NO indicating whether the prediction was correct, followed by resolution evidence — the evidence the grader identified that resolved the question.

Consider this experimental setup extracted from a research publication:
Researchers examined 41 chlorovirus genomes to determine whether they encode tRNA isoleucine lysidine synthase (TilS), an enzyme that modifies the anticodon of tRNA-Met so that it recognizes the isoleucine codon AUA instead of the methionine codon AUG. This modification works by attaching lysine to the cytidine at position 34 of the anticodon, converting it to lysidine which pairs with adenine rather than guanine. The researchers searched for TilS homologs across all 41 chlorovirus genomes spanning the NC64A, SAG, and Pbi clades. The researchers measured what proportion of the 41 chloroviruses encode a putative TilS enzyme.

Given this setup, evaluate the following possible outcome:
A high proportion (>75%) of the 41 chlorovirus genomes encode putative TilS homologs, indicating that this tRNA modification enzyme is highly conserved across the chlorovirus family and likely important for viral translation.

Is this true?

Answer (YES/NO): YES